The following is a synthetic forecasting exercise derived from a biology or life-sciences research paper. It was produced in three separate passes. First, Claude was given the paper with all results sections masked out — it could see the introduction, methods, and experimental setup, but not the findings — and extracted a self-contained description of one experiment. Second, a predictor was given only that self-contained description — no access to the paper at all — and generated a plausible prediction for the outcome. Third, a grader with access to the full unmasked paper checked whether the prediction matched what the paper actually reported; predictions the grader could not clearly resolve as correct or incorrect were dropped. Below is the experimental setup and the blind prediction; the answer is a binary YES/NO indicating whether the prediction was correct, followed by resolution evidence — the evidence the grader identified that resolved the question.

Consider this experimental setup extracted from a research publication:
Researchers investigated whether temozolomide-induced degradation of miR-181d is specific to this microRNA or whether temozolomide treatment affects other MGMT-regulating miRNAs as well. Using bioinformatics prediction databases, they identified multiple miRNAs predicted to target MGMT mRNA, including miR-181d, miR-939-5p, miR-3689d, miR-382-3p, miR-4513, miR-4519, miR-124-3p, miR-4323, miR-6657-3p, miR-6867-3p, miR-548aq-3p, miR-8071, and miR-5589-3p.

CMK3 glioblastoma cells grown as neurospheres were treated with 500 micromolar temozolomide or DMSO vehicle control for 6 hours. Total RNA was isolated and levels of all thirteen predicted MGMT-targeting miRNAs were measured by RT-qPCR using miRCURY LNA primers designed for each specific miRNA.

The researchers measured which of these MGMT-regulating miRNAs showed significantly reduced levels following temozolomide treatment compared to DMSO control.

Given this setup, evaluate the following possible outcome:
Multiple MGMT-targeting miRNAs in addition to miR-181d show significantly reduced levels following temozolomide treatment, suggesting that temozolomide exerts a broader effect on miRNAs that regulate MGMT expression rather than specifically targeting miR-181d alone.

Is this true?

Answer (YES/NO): NO